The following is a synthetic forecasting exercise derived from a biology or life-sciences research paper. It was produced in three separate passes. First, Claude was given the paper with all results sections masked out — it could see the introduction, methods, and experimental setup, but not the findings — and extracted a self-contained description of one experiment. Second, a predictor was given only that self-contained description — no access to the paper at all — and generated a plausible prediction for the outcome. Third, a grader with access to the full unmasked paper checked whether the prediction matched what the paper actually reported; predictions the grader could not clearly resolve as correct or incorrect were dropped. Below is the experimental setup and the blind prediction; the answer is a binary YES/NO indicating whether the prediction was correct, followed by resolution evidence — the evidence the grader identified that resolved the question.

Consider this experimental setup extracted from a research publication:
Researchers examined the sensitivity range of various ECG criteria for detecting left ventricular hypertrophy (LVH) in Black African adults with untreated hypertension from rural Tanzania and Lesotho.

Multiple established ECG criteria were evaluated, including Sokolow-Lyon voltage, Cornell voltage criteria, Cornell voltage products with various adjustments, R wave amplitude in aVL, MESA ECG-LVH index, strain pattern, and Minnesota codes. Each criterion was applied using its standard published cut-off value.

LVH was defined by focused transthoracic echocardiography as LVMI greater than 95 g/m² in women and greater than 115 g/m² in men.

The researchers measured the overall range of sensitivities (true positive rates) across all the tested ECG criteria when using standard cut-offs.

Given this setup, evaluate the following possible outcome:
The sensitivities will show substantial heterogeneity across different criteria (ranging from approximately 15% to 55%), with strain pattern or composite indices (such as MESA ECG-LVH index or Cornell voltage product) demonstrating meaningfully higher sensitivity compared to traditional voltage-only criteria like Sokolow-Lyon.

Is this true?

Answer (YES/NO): NO